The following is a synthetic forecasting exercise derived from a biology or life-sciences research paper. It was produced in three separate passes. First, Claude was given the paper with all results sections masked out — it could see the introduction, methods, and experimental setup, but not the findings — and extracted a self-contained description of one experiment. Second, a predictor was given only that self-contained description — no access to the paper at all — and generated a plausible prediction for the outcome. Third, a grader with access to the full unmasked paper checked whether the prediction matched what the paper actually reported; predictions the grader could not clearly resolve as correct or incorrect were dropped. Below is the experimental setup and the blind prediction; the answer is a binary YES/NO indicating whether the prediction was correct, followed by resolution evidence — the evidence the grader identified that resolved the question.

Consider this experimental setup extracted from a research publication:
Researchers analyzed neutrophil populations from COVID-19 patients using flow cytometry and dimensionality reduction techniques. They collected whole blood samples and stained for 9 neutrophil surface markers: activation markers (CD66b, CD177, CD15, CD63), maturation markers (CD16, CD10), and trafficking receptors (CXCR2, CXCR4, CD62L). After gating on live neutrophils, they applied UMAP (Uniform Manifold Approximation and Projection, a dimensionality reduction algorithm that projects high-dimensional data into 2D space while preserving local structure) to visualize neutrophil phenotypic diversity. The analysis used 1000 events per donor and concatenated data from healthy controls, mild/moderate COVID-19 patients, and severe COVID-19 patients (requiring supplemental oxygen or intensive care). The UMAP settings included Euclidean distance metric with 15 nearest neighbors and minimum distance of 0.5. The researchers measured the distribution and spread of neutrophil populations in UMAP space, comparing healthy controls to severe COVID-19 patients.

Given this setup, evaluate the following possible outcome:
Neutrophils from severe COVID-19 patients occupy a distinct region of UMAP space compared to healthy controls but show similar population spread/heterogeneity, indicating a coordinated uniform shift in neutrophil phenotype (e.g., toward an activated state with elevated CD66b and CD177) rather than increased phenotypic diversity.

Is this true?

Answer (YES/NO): NO